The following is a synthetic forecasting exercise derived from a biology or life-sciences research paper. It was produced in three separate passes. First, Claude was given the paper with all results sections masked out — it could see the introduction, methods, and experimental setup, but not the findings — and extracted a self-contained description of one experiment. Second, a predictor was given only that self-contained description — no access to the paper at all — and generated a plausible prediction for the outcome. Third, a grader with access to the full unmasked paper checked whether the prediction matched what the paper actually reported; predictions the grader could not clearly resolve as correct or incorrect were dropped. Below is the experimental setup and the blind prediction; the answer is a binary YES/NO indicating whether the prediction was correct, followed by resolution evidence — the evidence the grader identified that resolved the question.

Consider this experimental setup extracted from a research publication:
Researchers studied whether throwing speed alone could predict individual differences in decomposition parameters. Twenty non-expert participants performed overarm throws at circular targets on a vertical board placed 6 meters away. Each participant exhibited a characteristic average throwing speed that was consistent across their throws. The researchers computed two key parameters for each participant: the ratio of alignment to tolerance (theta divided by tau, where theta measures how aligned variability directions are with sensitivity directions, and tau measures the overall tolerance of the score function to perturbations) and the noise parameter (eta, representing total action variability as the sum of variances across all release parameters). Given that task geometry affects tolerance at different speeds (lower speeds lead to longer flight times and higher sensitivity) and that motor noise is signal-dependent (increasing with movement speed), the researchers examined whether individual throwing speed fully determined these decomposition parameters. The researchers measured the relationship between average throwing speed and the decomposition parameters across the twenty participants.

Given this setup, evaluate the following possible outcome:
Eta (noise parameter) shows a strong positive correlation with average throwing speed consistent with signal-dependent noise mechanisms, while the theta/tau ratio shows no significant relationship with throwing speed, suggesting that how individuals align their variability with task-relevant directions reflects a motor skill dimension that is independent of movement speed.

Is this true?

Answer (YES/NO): NO